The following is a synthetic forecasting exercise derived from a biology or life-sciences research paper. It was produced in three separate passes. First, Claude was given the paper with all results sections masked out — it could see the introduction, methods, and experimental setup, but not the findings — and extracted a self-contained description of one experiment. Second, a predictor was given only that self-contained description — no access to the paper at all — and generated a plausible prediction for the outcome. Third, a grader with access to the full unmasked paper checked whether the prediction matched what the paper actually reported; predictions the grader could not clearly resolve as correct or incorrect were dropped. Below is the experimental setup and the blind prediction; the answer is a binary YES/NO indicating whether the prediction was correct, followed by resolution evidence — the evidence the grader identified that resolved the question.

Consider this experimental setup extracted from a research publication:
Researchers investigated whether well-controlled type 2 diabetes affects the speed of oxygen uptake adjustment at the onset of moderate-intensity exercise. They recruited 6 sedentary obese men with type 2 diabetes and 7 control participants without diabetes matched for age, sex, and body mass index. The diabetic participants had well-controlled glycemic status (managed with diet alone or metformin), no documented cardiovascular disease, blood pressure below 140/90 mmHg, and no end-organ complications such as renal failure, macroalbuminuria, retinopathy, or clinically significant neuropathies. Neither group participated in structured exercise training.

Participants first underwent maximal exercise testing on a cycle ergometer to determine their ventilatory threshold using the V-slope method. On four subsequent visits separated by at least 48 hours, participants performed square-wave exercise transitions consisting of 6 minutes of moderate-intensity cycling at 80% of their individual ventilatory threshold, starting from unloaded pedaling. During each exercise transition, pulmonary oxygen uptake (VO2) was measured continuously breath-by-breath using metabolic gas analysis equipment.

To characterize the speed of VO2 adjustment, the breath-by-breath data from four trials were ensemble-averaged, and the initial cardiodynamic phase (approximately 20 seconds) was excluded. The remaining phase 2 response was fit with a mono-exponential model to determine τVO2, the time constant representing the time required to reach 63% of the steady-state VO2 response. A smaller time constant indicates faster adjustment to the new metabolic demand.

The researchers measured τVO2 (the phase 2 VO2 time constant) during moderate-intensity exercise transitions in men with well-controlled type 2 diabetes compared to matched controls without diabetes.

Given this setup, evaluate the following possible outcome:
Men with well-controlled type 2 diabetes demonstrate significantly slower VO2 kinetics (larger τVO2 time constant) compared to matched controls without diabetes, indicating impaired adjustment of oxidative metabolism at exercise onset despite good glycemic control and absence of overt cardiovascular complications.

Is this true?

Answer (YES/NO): NO